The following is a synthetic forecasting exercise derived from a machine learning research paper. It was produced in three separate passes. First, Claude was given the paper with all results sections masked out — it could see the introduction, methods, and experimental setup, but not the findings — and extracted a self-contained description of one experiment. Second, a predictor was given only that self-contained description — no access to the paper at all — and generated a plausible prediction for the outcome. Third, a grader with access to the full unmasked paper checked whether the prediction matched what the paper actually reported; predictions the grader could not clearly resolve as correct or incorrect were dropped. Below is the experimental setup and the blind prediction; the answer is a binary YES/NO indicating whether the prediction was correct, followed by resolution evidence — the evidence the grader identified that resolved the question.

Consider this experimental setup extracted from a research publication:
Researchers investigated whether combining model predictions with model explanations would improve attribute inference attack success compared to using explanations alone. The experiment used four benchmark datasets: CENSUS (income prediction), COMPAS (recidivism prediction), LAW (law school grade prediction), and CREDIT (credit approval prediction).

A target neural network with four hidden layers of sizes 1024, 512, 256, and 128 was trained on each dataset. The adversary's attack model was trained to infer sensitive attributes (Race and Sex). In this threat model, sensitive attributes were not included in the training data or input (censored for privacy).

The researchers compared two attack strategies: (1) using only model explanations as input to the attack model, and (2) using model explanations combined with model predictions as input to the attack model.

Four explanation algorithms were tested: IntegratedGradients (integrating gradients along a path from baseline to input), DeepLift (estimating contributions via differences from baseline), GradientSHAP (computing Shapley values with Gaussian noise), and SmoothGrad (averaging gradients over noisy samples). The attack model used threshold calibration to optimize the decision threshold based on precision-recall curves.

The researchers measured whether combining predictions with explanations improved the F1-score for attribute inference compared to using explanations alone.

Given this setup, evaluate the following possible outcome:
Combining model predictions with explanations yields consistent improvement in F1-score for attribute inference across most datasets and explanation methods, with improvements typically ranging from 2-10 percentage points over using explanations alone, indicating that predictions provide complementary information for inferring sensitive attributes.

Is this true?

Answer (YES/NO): NO